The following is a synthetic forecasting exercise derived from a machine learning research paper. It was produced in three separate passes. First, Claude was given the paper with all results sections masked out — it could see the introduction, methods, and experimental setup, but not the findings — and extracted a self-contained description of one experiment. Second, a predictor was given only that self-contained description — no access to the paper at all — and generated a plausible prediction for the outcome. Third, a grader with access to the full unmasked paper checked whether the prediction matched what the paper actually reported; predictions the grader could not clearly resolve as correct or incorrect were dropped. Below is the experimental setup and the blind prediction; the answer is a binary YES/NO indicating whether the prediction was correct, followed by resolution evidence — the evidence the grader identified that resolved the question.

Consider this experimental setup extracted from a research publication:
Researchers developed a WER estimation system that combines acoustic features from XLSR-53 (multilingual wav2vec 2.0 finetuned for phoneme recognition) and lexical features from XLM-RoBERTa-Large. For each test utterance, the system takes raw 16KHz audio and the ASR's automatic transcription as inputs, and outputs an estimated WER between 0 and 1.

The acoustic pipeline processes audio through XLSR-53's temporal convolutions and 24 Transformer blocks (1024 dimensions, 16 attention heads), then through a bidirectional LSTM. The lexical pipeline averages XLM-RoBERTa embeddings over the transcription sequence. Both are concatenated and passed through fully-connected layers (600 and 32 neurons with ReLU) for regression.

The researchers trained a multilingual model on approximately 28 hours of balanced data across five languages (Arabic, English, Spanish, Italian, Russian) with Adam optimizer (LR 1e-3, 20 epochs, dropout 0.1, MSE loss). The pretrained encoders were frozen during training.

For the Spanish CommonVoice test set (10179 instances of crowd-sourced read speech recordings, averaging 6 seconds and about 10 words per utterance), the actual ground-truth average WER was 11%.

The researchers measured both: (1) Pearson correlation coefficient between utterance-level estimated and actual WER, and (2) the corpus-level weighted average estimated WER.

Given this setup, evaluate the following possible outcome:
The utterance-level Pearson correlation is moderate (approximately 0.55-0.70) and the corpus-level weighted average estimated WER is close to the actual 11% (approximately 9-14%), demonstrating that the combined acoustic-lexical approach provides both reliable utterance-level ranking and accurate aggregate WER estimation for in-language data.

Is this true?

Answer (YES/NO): NO